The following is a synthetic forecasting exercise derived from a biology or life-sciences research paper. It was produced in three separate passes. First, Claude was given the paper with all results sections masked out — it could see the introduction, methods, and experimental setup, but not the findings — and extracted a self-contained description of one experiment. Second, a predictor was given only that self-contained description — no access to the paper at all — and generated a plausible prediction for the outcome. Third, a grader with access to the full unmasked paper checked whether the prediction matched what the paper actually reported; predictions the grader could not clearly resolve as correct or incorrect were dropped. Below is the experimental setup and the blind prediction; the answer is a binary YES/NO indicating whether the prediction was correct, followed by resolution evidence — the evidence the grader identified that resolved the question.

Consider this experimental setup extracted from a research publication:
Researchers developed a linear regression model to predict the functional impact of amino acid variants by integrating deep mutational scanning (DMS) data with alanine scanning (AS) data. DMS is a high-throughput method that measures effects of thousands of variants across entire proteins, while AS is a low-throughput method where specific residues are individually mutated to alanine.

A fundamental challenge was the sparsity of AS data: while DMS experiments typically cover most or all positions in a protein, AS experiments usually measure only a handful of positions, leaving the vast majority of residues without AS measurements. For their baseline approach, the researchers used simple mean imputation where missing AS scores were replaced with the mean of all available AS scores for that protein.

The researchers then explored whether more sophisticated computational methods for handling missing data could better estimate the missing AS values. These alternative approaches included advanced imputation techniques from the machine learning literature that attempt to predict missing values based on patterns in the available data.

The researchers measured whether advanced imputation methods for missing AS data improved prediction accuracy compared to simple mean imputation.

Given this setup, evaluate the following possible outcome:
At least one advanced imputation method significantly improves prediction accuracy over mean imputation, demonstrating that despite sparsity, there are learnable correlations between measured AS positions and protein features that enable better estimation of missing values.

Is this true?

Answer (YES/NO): NO